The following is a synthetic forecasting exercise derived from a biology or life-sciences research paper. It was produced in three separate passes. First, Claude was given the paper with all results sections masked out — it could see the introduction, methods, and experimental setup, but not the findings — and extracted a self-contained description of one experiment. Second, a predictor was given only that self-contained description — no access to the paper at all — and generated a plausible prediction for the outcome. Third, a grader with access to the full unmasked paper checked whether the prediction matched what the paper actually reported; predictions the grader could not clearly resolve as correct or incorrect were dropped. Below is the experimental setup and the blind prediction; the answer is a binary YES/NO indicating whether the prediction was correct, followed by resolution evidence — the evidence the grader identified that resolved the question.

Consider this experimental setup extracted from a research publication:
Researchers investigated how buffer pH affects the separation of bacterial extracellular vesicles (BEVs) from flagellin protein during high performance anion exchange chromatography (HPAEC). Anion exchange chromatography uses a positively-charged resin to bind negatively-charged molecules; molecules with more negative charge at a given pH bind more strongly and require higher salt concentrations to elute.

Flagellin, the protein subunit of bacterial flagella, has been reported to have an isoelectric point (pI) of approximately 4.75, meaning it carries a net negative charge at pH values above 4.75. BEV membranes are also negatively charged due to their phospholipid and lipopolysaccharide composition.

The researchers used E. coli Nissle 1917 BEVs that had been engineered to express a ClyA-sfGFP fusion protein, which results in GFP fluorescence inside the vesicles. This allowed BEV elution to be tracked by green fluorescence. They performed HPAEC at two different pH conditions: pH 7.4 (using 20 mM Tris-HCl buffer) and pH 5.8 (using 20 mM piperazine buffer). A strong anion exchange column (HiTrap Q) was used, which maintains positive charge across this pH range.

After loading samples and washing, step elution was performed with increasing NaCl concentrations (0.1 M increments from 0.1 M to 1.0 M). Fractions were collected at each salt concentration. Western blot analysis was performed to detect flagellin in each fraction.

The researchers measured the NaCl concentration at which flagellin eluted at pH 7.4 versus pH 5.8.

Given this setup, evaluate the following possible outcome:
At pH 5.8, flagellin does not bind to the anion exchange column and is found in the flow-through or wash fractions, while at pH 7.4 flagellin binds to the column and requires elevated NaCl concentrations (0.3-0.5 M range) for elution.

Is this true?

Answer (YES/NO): NO